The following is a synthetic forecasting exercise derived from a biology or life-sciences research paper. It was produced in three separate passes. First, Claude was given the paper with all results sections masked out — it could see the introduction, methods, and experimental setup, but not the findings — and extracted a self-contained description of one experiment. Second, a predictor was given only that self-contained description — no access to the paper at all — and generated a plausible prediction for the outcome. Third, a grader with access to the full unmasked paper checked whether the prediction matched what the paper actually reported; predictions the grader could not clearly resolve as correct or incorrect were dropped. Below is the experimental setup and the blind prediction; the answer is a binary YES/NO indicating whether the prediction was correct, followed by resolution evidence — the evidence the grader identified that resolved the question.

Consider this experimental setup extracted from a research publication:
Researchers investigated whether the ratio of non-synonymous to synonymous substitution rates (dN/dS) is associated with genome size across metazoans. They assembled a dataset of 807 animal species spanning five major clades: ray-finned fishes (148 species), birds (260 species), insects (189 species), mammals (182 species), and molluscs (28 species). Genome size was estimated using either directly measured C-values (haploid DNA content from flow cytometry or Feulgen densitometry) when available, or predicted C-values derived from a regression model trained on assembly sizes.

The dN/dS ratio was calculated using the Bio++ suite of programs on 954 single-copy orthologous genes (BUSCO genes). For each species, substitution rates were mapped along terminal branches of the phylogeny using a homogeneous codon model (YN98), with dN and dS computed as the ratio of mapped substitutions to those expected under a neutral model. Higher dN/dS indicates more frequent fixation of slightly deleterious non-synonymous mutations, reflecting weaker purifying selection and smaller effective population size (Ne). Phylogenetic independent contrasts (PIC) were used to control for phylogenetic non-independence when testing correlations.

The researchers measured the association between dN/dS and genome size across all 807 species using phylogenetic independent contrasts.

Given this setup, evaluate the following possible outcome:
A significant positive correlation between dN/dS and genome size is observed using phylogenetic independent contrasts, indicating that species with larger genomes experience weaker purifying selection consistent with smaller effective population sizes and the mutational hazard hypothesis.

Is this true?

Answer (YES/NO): NO